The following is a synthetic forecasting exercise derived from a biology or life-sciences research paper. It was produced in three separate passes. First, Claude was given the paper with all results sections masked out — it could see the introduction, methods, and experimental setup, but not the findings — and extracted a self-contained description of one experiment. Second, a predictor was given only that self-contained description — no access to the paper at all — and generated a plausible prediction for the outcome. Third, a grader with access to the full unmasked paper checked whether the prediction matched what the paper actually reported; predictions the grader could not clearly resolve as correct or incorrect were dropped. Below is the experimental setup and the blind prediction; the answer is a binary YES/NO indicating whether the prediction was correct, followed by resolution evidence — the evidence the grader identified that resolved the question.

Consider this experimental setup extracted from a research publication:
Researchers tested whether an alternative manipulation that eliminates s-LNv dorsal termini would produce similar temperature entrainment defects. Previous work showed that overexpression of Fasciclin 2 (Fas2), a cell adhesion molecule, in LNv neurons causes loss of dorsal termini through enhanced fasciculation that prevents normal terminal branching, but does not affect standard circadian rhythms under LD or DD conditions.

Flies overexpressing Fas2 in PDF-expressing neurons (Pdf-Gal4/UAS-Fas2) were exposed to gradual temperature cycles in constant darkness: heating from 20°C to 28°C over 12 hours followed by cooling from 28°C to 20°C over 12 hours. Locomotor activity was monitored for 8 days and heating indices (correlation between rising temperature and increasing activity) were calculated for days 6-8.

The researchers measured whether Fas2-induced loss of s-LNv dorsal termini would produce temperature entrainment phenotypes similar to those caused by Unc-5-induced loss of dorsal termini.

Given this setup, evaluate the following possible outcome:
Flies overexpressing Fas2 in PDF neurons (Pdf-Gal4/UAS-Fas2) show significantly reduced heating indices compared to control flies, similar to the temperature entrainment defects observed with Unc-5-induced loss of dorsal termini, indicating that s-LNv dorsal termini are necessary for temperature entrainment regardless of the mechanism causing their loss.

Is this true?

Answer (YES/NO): YES